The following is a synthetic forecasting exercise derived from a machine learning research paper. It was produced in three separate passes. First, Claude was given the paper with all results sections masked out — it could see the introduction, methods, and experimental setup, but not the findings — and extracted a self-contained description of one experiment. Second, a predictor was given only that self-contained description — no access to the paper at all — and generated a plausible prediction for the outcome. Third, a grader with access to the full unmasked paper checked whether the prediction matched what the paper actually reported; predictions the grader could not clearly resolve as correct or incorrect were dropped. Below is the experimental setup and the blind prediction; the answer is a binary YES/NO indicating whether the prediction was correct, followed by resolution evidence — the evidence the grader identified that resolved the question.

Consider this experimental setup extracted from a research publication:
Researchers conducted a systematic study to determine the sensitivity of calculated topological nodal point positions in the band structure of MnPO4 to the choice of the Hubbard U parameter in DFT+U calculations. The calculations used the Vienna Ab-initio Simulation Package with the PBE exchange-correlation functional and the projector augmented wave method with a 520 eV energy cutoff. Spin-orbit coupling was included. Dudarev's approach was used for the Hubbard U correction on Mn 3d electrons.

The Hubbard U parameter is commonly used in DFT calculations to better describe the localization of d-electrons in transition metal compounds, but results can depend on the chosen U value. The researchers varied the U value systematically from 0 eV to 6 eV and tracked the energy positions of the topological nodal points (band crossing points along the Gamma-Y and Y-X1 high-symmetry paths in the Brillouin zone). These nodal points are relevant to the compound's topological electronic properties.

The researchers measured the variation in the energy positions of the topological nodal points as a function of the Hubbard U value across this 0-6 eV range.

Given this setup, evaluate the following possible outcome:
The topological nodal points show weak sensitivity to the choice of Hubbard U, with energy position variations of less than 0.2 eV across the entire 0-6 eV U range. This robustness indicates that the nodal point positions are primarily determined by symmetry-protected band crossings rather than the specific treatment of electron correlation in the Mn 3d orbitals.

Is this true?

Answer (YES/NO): YES